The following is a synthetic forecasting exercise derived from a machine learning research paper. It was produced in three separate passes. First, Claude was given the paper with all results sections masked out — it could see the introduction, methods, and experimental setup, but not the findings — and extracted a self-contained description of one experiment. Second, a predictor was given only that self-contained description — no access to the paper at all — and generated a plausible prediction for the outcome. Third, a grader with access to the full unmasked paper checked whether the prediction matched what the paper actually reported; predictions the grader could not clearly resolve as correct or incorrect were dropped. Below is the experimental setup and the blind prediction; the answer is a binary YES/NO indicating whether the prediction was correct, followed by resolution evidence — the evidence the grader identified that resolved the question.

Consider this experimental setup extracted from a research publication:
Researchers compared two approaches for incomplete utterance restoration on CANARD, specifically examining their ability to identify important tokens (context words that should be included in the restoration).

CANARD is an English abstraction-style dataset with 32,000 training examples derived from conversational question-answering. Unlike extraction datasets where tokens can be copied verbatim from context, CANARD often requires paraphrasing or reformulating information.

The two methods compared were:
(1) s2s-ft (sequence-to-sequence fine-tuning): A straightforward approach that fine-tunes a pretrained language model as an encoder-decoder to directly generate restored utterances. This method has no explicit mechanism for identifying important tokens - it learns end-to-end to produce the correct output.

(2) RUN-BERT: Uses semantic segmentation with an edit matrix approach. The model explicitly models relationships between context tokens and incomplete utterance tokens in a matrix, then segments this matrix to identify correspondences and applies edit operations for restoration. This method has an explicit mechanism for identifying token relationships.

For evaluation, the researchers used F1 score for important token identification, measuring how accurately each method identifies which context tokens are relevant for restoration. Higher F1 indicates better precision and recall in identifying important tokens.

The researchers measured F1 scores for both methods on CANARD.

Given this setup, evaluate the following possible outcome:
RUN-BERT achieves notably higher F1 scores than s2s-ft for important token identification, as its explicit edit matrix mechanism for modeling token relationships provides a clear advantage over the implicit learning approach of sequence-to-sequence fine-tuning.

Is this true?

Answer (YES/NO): NO